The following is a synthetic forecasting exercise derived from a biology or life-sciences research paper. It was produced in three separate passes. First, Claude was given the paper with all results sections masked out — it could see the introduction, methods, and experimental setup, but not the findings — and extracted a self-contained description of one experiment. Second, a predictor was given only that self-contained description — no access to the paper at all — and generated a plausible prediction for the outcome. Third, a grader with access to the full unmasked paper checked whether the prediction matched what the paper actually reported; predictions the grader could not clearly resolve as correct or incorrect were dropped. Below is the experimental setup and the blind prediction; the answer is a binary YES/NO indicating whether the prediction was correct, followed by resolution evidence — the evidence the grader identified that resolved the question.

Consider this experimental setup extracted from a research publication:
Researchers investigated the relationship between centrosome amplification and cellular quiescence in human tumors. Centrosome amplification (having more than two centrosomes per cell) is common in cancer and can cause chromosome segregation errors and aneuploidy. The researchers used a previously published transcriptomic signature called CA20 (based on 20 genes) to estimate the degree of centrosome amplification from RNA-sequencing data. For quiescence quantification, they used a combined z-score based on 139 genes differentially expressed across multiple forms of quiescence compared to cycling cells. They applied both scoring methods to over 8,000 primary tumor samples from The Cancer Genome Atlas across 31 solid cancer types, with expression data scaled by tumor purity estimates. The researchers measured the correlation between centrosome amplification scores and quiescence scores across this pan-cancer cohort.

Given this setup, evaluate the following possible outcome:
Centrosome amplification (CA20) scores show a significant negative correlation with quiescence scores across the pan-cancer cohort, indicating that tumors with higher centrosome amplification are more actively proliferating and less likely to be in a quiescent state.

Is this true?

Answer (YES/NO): YES